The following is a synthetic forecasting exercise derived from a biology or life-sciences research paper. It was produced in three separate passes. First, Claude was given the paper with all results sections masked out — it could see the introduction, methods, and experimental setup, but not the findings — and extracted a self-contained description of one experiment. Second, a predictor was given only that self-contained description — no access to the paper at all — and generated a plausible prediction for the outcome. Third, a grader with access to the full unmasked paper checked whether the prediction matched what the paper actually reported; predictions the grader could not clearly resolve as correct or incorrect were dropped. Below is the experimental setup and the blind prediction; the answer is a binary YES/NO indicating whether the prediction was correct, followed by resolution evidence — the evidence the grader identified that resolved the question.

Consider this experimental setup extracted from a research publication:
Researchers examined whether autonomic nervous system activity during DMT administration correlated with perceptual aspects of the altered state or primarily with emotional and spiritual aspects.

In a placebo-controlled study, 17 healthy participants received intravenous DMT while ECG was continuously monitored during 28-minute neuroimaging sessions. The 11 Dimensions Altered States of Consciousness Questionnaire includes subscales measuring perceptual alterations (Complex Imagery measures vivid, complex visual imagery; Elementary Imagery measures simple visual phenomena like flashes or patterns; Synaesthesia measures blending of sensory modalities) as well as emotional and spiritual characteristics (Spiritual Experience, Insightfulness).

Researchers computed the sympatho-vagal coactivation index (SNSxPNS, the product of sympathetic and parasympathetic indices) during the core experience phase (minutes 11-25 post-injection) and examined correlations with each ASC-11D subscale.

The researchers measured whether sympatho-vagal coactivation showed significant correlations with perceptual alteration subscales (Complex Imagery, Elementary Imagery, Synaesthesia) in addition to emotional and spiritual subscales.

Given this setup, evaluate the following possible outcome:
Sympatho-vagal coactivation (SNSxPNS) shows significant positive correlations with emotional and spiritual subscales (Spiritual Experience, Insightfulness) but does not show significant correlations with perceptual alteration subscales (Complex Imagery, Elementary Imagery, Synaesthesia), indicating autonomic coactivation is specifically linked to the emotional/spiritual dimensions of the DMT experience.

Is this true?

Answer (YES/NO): YES